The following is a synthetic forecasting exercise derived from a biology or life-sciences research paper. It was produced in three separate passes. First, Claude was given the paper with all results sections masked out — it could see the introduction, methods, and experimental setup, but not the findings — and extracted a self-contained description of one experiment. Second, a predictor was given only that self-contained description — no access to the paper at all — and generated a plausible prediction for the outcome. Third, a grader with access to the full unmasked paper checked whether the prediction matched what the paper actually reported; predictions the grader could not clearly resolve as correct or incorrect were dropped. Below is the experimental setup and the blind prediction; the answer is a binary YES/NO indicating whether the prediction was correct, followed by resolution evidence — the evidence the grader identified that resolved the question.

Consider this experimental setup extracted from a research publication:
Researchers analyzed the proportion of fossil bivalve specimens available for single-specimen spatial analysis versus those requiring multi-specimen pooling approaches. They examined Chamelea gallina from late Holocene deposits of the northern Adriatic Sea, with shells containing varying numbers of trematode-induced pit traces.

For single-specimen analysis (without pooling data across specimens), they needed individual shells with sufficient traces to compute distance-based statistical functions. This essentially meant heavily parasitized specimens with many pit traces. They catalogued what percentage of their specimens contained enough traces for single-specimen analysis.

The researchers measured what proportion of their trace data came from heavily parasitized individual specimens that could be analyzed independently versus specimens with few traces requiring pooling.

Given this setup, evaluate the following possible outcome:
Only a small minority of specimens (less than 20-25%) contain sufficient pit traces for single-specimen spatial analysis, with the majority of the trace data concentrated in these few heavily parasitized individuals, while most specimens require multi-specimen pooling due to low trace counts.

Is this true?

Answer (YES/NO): NO